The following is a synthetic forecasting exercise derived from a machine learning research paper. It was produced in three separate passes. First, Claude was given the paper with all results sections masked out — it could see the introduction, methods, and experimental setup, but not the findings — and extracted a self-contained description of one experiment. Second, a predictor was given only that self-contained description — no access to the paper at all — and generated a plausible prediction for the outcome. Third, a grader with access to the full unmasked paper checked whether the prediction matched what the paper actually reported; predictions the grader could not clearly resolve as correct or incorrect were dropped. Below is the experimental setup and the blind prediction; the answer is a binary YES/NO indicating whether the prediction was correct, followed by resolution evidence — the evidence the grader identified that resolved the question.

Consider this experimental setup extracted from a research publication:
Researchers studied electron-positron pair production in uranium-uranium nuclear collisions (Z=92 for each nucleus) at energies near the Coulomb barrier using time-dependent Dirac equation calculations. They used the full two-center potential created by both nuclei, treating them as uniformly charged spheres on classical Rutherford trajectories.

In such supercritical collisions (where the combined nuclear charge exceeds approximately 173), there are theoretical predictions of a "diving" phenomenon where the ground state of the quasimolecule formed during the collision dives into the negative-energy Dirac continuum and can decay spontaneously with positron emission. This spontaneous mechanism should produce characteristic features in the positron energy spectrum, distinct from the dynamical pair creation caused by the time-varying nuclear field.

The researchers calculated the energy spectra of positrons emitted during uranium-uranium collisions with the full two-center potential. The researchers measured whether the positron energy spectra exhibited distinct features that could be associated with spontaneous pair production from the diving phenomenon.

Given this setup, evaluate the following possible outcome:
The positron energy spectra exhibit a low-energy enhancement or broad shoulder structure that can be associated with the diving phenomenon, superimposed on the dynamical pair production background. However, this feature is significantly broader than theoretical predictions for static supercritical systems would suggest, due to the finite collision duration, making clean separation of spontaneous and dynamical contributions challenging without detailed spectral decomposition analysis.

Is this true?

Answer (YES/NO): NO